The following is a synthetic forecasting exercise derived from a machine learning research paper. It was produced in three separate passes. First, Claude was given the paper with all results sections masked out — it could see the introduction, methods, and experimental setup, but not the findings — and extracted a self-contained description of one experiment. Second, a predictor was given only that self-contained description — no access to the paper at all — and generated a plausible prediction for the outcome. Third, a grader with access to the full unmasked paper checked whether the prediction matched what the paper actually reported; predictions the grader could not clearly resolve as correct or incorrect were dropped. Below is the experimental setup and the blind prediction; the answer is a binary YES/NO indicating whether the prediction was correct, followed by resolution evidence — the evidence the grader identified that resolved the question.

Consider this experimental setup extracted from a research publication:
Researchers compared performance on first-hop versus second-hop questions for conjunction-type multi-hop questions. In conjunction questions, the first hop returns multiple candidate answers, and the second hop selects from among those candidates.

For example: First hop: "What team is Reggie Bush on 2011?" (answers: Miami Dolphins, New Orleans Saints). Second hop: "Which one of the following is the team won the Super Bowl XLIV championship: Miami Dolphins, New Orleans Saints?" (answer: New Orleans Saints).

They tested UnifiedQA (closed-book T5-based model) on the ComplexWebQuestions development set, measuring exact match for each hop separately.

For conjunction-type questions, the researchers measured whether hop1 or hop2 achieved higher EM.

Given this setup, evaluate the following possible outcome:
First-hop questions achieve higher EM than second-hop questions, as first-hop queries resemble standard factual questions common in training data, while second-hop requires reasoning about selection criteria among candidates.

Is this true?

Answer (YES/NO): NO